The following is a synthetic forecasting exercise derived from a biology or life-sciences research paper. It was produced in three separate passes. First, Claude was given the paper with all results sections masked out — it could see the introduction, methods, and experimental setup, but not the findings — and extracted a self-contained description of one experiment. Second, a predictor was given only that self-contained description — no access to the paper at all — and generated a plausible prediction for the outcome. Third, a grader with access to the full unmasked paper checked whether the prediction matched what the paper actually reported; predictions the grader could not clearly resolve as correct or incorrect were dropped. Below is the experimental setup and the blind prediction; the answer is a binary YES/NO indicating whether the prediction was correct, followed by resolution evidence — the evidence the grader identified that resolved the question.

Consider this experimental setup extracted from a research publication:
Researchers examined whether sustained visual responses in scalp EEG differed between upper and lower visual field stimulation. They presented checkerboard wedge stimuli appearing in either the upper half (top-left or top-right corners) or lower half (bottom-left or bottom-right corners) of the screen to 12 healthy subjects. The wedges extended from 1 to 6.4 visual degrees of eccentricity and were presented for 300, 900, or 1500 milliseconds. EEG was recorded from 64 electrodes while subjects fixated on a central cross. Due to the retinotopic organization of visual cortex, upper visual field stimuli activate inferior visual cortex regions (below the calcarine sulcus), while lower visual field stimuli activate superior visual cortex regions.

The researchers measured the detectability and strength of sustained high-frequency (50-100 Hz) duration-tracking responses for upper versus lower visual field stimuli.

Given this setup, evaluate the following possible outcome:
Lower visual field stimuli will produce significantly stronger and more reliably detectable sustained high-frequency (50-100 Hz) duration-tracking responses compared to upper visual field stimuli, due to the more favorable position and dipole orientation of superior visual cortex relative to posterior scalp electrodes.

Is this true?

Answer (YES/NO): YES